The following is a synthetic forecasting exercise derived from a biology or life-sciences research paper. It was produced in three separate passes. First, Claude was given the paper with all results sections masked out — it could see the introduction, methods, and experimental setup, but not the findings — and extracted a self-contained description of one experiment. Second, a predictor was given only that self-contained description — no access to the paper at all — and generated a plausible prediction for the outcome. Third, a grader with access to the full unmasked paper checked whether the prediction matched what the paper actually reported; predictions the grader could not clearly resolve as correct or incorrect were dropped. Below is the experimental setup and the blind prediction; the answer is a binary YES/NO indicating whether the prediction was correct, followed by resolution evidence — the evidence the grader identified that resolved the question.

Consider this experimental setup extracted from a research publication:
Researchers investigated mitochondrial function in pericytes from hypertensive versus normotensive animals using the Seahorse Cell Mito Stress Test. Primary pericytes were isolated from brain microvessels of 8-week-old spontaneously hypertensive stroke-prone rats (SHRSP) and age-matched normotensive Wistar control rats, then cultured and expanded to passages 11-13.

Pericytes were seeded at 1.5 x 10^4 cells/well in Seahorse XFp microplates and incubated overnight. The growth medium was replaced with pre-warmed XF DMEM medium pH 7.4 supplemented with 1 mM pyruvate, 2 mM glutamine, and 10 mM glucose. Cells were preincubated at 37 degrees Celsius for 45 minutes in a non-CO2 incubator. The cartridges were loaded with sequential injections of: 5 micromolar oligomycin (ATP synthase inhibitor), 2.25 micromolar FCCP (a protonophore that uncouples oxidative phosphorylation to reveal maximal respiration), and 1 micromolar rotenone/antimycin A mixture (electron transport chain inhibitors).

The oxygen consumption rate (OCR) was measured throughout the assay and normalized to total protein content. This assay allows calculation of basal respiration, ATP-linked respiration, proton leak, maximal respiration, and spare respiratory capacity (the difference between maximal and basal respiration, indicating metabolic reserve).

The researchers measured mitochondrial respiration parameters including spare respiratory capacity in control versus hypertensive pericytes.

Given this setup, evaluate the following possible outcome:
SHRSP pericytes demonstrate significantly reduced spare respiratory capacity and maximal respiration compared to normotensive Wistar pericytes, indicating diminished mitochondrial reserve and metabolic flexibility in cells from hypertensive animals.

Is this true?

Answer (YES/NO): NO